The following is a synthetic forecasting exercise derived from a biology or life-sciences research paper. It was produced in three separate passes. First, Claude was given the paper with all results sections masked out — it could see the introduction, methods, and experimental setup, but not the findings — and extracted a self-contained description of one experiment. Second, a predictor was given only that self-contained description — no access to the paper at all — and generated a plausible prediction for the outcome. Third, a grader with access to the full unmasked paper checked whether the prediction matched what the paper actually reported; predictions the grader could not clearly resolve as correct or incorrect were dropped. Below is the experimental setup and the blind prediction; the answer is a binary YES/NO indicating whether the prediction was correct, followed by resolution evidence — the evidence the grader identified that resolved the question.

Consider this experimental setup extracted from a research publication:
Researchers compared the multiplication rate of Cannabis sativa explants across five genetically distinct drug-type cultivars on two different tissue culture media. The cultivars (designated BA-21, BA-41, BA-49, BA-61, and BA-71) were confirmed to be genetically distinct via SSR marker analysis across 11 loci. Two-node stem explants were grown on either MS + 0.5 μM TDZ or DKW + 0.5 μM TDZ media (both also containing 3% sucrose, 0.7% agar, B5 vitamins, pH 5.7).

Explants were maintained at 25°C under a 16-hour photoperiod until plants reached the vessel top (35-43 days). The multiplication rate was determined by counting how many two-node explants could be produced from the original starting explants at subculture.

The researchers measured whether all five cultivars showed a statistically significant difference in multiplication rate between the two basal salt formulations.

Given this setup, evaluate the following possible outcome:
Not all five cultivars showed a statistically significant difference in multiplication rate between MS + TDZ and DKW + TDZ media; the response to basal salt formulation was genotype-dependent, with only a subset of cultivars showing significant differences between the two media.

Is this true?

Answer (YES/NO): YES